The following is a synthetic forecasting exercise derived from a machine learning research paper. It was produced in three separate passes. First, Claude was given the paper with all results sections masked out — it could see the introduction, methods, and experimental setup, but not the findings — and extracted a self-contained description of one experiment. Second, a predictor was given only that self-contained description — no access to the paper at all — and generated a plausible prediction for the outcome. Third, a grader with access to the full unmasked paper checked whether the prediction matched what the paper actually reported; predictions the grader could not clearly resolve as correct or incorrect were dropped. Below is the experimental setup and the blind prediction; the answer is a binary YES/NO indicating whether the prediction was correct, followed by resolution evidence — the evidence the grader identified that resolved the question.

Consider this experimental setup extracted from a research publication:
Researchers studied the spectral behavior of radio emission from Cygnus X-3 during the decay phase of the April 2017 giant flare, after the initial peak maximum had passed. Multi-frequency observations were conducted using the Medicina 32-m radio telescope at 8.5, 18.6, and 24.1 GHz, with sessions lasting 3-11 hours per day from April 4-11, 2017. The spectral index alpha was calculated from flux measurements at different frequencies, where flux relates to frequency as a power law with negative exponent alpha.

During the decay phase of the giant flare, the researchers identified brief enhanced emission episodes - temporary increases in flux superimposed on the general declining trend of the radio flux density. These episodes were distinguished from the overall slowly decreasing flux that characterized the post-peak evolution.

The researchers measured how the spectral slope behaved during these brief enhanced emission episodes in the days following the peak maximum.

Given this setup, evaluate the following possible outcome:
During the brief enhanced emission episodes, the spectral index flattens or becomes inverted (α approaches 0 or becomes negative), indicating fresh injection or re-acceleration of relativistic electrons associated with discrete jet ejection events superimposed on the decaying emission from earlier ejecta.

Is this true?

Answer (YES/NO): YES